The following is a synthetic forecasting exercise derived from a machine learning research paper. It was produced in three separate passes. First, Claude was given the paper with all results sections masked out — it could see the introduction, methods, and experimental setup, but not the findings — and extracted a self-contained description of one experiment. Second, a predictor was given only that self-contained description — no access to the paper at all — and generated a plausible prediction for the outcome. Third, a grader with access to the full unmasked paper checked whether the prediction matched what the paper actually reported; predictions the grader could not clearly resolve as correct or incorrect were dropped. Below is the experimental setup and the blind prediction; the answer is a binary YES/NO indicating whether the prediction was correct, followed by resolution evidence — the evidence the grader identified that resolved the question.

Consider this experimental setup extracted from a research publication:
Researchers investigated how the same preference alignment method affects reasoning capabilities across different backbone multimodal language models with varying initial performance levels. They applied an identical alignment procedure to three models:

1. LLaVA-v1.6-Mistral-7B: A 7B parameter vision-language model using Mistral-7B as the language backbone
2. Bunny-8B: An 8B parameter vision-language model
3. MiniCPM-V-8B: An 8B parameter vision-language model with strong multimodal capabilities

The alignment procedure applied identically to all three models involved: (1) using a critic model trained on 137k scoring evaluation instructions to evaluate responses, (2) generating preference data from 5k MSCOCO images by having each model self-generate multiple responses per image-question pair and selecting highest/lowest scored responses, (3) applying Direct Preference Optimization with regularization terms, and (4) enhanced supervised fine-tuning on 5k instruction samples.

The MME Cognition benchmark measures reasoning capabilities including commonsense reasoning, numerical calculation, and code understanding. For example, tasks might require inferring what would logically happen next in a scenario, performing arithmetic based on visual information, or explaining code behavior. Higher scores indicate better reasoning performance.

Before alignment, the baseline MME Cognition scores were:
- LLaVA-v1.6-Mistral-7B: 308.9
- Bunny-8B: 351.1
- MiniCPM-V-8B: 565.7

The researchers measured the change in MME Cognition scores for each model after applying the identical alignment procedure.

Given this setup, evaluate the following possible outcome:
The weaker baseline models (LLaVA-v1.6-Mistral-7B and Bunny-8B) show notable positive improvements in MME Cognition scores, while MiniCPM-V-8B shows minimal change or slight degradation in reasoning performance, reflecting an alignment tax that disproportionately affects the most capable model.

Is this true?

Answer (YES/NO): NO